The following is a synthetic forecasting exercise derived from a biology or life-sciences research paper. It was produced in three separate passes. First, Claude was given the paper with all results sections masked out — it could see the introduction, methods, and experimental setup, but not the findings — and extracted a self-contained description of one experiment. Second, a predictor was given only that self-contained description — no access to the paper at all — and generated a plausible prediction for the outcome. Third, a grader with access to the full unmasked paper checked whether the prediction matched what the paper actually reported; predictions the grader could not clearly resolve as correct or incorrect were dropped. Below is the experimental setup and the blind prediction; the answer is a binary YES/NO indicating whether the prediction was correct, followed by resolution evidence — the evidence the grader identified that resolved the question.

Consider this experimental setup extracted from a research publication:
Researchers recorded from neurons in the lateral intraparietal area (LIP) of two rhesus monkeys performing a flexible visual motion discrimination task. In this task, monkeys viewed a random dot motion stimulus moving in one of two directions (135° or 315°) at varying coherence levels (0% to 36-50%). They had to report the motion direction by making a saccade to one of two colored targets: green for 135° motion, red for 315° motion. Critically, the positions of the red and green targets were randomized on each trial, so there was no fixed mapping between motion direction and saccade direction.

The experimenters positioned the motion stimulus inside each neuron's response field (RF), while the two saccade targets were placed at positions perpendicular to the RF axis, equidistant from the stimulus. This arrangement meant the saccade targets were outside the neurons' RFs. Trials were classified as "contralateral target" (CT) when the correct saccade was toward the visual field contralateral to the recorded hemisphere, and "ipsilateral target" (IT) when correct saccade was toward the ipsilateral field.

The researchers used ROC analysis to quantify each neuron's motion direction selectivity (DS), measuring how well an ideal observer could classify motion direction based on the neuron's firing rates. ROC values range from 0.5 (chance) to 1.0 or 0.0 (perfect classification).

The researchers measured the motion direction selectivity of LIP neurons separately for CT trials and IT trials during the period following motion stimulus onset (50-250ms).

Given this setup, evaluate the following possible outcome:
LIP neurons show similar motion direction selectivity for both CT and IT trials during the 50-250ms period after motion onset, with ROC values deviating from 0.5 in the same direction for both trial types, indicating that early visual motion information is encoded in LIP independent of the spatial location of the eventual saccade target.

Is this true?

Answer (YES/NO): NO